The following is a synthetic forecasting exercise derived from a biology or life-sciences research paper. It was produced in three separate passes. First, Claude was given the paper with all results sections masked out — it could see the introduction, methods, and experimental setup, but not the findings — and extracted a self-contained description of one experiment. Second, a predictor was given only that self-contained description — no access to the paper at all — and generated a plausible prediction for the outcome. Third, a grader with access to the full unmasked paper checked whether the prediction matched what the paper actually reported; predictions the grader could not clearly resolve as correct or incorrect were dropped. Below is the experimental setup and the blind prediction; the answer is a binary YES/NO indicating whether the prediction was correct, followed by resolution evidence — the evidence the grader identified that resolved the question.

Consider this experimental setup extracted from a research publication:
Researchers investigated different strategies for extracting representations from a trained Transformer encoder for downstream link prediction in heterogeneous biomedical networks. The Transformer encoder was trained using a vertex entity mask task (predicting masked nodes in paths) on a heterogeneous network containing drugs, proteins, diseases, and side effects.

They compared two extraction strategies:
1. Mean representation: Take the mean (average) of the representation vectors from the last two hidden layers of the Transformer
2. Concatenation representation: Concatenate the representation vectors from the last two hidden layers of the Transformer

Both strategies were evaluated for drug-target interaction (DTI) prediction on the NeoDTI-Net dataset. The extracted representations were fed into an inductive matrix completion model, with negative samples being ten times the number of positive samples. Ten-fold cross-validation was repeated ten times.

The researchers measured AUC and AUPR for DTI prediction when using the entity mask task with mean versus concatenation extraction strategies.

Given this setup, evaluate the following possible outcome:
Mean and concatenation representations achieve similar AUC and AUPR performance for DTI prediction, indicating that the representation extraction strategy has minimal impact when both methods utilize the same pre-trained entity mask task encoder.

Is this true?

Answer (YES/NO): NO